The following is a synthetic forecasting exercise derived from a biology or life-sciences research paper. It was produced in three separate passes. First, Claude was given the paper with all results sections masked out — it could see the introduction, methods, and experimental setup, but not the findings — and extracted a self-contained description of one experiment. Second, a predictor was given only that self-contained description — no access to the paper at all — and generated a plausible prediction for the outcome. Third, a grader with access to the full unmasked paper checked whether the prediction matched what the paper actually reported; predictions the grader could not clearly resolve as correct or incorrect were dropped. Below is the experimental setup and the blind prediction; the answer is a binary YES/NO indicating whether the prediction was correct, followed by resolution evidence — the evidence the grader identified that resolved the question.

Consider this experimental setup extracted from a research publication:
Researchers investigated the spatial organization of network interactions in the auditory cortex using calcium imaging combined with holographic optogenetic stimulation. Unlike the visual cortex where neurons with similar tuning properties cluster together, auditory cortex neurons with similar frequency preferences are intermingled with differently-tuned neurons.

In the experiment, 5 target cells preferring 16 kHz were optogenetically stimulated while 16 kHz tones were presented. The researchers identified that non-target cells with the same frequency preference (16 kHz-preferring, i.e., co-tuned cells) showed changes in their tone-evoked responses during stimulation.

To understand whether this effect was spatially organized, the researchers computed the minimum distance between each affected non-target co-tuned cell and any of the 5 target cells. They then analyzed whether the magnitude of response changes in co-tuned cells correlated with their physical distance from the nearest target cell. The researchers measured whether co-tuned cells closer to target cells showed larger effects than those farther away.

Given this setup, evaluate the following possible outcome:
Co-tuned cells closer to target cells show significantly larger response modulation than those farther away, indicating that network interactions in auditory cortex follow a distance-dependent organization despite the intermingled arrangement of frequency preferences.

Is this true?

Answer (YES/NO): NO